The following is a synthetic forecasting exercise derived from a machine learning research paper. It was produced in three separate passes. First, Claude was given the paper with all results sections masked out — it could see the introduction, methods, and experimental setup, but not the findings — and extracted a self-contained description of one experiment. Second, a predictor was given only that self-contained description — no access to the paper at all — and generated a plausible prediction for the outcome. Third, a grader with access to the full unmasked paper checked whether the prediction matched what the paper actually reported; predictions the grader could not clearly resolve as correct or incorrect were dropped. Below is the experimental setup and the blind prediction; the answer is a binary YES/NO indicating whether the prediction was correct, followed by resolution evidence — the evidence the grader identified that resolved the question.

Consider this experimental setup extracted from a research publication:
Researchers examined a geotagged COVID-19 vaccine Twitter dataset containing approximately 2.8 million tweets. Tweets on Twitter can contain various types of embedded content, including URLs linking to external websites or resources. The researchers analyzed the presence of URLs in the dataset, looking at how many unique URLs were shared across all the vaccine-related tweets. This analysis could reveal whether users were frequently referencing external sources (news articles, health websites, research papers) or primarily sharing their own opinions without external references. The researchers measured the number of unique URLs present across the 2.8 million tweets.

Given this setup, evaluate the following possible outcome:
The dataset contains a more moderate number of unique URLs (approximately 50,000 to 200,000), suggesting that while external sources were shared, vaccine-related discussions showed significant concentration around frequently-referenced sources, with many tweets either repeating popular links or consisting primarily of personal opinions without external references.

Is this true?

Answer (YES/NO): NO